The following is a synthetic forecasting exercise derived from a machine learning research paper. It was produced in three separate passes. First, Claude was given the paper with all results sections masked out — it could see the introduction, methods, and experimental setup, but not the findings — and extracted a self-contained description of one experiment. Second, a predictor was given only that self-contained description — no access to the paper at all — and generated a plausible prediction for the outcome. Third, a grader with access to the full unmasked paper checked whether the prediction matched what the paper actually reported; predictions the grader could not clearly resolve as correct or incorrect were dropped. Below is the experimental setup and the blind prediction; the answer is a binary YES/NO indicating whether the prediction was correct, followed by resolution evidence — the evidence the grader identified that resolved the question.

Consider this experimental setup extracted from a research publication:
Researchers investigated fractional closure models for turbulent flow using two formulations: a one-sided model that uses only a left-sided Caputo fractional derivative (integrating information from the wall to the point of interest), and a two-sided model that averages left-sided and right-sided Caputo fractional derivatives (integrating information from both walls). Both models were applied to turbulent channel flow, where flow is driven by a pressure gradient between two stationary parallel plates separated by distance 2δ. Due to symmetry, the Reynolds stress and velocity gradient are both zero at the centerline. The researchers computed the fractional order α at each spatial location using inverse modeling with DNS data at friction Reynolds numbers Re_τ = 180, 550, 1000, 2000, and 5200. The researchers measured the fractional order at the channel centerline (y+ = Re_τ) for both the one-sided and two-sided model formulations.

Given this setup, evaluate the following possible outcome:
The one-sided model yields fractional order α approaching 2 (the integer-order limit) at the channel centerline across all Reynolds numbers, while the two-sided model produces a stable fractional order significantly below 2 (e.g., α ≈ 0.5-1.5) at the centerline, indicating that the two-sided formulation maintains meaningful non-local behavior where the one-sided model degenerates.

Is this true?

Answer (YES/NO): NO